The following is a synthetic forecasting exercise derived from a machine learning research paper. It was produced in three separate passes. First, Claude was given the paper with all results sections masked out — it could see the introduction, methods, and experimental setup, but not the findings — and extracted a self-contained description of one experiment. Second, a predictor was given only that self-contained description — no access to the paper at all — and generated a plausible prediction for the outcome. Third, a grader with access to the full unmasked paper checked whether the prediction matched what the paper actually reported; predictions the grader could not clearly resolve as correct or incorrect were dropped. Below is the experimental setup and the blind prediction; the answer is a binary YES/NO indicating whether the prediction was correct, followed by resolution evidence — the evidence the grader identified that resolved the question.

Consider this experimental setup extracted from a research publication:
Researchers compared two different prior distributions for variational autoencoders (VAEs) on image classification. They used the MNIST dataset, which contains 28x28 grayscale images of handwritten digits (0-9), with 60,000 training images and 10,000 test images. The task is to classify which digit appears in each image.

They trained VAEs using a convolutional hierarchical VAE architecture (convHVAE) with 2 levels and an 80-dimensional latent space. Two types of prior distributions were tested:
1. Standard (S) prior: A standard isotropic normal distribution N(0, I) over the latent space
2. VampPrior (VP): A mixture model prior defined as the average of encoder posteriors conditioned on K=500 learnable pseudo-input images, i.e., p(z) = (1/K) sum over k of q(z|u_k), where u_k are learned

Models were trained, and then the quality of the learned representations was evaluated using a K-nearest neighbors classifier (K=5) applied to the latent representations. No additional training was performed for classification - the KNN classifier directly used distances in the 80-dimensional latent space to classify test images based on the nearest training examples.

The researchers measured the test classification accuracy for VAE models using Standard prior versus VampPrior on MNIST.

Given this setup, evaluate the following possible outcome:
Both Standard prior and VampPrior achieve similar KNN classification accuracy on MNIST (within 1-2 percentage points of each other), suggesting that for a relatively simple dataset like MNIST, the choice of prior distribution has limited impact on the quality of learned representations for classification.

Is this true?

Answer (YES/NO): NO